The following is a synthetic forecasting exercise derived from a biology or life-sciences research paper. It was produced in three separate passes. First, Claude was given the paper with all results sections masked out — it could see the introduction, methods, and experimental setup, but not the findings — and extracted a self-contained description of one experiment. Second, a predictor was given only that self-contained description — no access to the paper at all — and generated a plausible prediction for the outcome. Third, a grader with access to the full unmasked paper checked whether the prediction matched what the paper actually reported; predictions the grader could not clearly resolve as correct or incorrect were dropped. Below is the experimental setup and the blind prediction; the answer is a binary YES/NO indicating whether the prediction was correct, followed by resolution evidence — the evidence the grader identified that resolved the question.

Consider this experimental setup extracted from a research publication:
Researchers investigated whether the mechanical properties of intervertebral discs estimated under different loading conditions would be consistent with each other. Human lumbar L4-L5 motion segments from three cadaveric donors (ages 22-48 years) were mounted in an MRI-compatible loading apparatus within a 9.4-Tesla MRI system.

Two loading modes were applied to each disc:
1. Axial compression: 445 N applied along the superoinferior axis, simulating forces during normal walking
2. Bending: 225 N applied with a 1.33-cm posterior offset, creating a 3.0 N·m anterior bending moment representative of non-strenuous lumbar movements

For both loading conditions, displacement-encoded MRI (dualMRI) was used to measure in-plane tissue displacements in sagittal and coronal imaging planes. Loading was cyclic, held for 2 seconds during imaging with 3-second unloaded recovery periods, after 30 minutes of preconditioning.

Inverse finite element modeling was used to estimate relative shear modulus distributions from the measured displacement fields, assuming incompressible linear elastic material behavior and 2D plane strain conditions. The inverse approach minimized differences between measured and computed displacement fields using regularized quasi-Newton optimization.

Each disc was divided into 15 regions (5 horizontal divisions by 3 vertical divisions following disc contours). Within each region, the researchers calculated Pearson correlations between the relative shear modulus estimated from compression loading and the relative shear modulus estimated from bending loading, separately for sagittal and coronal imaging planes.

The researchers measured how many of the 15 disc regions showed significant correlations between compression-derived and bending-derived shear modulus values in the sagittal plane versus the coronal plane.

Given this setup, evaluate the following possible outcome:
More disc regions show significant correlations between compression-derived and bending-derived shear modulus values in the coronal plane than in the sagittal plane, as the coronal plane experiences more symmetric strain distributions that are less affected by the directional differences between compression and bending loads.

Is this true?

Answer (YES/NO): YES